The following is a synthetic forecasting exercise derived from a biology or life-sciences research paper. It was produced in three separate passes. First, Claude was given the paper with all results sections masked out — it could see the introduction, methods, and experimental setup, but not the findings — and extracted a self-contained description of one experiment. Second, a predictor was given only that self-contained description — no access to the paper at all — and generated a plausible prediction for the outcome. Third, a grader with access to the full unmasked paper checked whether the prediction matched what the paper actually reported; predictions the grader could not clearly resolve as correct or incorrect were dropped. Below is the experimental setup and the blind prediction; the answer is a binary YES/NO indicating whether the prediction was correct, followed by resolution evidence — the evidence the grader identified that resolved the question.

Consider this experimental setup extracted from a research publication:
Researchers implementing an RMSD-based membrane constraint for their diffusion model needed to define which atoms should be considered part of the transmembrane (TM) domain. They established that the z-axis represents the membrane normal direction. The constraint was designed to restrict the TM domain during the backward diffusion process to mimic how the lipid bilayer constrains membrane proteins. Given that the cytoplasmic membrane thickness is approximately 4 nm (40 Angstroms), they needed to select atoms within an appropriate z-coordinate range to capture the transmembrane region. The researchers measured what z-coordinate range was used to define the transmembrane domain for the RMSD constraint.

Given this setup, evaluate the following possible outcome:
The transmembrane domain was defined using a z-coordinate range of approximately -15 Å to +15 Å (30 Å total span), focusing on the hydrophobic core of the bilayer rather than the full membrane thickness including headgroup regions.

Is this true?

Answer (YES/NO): NO